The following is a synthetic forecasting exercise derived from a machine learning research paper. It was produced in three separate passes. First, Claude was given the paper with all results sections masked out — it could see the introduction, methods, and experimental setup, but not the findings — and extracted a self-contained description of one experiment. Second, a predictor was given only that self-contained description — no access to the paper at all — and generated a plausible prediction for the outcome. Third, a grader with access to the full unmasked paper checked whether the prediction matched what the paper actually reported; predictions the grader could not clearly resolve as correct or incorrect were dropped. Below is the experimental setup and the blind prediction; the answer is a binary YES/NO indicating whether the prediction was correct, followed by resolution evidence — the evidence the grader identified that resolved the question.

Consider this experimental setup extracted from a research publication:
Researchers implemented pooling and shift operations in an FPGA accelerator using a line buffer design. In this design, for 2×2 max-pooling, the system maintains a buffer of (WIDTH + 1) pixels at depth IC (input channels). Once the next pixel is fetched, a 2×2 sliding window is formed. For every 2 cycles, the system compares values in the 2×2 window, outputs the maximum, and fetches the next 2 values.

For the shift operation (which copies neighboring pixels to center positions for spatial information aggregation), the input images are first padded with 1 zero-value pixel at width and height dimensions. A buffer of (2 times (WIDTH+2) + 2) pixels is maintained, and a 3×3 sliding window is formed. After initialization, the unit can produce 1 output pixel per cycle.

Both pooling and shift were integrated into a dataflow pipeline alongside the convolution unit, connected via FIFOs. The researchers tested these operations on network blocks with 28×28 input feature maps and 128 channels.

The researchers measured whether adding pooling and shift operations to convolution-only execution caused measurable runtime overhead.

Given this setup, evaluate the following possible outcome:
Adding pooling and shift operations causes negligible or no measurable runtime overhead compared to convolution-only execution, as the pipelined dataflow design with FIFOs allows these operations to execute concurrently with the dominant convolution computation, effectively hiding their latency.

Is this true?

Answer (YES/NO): YES